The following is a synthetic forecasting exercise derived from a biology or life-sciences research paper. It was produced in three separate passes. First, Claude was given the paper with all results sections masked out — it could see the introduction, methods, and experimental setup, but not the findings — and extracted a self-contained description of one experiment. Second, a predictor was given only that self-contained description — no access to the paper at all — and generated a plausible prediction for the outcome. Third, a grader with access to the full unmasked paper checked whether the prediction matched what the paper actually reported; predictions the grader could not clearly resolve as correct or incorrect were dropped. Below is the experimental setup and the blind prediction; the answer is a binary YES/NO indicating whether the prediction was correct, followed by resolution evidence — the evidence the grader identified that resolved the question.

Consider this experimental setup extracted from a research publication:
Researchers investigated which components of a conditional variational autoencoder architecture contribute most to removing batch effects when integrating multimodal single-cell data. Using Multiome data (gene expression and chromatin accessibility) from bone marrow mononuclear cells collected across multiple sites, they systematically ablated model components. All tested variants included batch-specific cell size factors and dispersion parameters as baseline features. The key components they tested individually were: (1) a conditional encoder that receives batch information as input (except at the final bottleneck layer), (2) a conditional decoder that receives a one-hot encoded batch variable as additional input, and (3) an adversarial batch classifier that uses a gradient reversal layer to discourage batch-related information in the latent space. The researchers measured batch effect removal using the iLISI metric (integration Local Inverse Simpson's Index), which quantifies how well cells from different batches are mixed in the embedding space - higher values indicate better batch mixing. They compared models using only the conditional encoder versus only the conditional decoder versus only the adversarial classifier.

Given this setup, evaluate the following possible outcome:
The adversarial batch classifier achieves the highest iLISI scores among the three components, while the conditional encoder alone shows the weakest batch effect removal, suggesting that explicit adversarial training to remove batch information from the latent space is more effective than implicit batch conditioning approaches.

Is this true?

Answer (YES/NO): NO